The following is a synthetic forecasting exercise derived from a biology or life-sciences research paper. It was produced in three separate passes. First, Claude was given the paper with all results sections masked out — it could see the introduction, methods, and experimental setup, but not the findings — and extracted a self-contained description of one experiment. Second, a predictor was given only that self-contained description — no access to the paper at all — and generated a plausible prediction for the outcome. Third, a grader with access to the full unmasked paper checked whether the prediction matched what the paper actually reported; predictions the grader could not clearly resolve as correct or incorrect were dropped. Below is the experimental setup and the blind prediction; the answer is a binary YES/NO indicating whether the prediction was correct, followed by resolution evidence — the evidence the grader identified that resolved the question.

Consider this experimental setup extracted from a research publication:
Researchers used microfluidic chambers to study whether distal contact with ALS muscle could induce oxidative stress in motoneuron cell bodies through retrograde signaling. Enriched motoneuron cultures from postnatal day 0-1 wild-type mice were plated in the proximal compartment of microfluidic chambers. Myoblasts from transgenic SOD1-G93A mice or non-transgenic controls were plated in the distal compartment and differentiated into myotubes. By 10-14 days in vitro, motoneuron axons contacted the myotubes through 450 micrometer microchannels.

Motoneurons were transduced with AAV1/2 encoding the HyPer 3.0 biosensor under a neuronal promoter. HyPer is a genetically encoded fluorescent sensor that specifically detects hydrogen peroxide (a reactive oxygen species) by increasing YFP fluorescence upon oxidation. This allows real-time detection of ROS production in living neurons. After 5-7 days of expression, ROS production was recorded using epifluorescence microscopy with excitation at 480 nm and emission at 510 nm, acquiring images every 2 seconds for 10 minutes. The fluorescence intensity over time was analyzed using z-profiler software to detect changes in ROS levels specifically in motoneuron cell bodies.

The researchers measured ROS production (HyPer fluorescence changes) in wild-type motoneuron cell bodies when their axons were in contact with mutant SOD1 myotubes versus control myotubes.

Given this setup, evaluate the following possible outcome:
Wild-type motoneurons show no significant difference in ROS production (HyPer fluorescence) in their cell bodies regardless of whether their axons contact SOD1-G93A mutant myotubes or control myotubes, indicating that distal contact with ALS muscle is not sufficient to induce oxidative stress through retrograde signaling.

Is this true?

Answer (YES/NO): NO